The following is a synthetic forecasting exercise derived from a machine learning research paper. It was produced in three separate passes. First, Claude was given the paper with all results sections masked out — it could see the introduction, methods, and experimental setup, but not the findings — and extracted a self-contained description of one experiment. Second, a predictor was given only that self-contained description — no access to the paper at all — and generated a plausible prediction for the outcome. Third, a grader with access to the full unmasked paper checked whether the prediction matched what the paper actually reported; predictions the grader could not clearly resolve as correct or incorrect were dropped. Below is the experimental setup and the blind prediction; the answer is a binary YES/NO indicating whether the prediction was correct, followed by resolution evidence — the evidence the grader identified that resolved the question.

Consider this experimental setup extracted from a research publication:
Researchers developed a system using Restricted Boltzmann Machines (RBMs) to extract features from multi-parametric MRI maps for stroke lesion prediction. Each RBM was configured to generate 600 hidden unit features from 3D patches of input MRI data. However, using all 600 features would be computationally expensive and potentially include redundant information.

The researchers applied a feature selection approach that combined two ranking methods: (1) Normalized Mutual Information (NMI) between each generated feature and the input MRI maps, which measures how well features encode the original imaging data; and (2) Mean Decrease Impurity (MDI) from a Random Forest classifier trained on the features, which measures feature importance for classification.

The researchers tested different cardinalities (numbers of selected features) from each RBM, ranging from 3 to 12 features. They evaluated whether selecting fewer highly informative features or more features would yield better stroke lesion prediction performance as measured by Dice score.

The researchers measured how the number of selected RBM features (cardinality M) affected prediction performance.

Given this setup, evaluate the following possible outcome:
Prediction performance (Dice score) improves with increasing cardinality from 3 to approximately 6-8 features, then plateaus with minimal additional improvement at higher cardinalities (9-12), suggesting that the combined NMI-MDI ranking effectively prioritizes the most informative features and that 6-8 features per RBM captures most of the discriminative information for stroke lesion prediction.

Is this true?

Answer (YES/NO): NO